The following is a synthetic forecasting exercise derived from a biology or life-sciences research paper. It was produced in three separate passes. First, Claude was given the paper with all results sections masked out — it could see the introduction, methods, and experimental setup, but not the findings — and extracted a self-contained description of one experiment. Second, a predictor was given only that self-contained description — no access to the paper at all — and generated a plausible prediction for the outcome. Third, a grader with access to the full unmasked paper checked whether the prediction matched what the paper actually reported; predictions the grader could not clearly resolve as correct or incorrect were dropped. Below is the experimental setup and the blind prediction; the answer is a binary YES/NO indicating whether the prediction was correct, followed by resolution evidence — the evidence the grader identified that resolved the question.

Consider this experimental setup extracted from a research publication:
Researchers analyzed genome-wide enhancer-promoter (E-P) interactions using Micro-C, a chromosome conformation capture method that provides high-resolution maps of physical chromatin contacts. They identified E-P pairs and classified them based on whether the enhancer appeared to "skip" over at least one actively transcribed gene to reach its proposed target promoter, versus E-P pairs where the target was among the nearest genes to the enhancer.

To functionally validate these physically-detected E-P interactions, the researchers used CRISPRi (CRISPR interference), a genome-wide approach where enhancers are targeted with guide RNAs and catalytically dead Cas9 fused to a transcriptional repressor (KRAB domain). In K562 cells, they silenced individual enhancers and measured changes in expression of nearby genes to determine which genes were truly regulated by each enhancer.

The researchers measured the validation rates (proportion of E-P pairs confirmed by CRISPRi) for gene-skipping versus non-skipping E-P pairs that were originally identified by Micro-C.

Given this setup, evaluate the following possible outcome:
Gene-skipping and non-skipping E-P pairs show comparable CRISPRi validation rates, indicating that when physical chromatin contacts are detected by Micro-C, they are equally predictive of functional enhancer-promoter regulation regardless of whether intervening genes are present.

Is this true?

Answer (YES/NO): NO